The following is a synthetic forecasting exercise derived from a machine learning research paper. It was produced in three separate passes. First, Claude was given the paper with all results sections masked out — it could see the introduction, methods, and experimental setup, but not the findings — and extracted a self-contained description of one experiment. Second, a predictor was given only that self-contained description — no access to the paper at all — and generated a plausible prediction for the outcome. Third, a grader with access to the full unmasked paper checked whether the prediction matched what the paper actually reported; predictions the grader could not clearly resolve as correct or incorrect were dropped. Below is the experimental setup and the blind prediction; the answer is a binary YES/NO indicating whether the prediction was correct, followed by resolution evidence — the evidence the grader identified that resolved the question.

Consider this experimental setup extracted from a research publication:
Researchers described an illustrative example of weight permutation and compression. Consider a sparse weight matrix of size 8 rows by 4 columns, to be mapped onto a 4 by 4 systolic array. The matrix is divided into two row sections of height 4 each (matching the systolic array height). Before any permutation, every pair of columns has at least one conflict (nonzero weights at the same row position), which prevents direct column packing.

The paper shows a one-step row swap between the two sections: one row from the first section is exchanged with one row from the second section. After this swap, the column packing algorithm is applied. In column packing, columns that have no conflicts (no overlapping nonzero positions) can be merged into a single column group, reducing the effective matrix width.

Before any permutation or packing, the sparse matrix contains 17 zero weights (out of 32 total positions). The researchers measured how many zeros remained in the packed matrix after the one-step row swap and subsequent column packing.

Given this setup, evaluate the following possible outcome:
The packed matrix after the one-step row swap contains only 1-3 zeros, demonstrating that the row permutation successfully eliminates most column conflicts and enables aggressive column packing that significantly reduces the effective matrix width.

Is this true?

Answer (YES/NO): NO